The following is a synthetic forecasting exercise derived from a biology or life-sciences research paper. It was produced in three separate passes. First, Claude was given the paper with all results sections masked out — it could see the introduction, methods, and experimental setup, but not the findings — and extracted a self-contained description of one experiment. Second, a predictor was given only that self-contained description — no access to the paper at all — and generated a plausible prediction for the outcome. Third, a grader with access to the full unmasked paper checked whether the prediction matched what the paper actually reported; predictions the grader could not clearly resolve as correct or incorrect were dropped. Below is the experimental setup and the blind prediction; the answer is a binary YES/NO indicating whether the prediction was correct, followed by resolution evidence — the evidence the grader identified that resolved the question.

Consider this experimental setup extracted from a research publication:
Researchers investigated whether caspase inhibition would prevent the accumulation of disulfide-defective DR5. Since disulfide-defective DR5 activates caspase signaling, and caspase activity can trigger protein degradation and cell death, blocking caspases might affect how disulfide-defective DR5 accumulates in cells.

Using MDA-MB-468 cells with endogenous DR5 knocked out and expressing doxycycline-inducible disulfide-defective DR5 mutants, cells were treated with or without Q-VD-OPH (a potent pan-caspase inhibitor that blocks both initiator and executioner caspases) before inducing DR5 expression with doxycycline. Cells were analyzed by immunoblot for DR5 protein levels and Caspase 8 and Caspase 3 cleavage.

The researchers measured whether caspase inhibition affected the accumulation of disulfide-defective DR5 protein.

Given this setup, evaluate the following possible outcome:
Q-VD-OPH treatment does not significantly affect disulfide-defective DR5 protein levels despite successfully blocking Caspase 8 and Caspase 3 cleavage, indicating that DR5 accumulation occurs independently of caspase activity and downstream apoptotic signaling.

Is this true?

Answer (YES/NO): NO